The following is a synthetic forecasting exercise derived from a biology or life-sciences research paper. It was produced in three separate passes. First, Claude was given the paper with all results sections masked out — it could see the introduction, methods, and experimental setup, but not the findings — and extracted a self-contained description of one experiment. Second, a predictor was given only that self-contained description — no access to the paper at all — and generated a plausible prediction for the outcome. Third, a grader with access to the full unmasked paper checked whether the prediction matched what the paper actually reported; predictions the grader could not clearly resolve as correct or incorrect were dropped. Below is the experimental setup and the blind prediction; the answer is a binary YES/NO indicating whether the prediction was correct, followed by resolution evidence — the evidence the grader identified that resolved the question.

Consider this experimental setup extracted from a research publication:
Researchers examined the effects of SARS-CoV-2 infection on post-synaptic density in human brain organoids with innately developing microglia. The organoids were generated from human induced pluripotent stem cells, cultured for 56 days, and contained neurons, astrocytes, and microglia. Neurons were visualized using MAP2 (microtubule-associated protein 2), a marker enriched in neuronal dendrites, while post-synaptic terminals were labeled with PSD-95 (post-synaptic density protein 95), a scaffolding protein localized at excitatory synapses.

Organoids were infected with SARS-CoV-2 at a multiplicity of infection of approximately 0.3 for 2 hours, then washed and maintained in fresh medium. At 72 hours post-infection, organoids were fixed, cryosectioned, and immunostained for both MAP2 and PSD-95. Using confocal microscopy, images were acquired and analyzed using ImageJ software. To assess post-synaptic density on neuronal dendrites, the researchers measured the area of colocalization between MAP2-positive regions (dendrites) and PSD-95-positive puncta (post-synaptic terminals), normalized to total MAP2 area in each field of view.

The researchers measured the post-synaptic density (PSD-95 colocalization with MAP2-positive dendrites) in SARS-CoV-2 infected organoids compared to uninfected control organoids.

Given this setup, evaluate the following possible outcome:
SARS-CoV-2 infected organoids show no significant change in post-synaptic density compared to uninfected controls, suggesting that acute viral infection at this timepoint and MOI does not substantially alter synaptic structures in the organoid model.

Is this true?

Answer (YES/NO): NO